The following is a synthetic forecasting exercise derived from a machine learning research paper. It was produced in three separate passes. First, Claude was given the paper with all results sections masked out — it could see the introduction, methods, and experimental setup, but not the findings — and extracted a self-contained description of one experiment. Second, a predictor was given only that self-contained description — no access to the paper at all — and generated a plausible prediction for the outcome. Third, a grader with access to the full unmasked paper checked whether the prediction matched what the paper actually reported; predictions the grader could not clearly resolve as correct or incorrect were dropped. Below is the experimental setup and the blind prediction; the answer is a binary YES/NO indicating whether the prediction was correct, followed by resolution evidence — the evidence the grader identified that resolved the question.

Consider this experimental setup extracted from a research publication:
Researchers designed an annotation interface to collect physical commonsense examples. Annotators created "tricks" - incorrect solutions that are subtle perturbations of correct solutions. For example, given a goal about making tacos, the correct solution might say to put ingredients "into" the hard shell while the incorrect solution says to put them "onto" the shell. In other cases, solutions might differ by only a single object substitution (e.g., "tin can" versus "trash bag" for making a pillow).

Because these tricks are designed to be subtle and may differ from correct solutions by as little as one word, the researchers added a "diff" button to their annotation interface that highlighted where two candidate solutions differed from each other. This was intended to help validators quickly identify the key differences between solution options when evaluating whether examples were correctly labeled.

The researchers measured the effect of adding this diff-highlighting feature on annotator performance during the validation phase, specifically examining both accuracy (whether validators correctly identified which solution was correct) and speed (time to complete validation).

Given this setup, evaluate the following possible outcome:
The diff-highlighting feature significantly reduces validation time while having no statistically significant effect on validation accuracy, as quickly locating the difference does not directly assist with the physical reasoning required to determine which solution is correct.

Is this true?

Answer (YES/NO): NO